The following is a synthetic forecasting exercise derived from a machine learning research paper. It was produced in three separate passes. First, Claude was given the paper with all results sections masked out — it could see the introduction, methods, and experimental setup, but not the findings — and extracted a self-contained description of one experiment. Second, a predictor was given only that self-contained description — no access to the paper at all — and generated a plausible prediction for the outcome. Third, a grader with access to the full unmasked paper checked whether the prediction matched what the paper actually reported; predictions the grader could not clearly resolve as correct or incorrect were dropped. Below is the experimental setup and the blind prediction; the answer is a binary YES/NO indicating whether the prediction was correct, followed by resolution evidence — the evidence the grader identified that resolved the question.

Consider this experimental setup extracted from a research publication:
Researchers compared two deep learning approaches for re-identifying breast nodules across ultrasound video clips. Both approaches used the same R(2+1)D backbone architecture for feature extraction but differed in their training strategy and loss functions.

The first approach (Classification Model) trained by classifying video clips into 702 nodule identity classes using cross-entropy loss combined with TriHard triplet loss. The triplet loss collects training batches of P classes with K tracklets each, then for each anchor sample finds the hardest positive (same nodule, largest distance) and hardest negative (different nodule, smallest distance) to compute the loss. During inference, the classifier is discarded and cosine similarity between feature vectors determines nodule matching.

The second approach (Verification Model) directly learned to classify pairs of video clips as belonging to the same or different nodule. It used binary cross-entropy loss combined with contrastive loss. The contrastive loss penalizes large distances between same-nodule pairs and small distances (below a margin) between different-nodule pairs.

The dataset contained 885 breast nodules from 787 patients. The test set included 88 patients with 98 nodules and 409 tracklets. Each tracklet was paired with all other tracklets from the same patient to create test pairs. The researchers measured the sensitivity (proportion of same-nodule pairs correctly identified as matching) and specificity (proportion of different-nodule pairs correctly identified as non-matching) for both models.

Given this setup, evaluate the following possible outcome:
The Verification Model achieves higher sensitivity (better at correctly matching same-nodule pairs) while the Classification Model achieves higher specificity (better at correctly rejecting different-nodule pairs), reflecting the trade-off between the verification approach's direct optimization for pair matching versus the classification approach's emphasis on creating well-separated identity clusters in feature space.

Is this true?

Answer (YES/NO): NO